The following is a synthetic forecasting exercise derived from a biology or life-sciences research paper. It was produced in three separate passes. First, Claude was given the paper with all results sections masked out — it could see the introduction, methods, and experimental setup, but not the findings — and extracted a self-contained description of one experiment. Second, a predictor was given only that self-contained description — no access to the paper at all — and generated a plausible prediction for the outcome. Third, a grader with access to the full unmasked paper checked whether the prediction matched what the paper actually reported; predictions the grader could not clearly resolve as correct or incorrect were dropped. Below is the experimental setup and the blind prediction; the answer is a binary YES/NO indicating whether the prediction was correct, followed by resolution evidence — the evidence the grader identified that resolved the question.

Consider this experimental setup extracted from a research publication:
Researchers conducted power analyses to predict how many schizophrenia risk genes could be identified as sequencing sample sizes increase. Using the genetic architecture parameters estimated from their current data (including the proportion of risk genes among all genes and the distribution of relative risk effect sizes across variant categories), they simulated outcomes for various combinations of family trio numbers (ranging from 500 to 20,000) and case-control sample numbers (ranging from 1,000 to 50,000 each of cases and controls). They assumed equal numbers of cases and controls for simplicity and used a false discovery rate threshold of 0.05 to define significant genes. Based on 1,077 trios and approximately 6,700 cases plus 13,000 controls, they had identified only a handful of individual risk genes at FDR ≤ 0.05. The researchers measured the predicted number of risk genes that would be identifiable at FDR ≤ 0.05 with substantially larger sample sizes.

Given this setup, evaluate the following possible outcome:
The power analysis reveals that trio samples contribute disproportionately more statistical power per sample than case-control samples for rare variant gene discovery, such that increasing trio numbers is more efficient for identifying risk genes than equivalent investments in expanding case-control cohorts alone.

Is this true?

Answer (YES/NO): NO